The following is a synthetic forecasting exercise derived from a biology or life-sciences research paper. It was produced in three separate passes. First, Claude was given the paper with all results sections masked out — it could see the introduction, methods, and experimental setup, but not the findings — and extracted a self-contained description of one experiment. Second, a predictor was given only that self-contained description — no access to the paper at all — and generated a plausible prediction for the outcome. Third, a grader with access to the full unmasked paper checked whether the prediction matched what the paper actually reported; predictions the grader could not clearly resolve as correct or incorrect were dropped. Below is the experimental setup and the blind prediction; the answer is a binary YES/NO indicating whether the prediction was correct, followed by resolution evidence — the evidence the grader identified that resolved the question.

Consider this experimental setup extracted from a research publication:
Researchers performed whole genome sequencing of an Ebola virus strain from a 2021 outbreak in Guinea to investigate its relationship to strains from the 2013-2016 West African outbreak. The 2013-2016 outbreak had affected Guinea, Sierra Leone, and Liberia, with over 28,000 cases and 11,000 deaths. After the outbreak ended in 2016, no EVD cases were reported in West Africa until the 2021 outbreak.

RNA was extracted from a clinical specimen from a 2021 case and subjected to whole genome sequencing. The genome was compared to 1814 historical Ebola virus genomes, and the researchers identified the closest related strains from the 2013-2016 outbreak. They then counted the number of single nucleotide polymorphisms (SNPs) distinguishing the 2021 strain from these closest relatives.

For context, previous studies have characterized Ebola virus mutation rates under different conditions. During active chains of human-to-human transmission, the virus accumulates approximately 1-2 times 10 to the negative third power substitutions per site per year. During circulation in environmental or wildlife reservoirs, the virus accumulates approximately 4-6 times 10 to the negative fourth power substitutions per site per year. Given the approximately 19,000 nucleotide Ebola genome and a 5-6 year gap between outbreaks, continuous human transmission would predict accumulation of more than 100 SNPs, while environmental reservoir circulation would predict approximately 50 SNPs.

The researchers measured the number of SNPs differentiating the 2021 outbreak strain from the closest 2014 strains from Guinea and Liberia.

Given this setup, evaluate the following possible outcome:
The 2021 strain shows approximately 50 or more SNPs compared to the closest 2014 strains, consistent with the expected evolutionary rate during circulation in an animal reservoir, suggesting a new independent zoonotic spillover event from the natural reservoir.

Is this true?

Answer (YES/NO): NO